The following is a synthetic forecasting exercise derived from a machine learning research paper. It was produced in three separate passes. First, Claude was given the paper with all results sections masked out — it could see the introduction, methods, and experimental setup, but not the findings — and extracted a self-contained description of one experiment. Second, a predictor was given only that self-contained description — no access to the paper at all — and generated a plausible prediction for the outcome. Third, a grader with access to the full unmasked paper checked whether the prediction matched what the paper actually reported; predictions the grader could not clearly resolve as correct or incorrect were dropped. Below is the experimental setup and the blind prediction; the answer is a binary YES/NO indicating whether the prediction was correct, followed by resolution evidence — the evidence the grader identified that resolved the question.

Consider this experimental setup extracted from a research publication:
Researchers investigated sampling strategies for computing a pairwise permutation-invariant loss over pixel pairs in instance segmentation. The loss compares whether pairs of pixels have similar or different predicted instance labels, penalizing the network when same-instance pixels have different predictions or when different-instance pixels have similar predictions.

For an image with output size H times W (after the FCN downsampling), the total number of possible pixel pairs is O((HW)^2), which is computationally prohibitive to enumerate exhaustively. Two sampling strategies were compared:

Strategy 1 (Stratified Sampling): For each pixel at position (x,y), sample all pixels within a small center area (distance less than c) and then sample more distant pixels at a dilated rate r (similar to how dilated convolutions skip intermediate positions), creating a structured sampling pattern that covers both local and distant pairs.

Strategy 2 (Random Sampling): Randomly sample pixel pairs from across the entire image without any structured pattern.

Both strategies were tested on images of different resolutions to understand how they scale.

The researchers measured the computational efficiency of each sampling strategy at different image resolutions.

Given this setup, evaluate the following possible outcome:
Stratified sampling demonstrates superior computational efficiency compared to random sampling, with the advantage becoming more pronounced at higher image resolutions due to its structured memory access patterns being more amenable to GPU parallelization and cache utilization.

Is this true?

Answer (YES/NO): NO